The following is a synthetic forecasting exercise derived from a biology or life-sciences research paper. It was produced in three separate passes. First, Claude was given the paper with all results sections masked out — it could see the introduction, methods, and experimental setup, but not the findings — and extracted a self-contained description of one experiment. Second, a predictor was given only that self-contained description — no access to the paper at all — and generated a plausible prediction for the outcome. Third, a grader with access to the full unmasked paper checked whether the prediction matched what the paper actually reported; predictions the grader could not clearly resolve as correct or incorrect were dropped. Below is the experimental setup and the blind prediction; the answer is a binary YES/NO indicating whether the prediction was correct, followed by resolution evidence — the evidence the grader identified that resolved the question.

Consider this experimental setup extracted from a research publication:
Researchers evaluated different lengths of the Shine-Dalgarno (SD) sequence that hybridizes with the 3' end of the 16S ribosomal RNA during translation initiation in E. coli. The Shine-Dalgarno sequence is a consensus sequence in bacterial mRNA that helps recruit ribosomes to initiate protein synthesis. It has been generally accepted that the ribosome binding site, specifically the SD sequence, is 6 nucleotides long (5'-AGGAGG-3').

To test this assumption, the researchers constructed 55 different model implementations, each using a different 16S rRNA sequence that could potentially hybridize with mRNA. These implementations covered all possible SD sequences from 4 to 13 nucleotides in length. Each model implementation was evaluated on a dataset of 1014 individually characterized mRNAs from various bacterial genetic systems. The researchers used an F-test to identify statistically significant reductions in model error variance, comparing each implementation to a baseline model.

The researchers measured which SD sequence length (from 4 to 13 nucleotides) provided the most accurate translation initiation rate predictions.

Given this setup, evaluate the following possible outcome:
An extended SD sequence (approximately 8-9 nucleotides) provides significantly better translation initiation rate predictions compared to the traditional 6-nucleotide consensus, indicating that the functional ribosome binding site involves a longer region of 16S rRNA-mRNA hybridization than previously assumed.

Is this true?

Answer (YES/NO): YES